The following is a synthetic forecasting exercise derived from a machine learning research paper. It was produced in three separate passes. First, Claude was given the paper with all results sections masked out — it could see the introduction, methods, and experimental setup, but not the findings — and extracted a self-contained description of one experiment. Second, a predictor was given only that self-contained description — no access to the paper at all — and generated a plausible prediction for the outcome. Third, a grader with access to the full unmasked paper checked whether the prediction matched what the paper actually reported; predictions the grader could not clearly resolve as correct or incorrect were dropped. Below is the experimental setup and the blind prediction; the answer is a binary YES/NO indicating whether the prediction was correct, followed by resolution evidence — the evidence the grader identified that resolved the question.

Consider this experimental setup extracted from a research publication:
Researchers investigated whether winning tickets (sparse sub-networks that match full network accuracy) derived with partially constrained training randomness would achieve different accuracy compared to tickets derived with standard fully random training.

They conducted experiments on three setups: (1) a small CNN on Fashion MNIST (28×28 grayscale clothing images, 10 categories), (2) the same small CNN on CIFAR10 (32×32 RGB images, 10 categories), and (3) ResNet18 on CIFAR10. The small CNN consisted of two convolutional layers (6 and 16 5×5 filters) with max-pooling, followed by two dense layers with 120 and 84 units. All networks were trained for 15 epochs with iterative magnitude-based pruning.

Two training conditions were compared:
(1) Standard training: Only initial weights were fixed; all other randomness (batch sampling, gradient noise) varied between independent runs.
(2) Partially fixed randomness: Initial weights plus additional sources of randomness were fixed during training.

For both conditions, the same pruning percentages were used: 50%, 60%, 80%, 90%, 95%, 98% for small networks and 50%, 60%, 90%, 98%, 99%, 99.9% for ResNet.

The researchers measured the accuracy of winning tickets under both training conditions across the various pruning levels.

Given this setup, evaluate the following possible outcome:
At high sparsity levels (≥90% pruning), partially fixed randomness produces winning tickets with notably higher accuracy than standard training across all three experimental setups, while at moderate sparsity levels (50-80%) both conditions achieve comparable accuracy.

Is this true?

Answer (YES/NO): NO